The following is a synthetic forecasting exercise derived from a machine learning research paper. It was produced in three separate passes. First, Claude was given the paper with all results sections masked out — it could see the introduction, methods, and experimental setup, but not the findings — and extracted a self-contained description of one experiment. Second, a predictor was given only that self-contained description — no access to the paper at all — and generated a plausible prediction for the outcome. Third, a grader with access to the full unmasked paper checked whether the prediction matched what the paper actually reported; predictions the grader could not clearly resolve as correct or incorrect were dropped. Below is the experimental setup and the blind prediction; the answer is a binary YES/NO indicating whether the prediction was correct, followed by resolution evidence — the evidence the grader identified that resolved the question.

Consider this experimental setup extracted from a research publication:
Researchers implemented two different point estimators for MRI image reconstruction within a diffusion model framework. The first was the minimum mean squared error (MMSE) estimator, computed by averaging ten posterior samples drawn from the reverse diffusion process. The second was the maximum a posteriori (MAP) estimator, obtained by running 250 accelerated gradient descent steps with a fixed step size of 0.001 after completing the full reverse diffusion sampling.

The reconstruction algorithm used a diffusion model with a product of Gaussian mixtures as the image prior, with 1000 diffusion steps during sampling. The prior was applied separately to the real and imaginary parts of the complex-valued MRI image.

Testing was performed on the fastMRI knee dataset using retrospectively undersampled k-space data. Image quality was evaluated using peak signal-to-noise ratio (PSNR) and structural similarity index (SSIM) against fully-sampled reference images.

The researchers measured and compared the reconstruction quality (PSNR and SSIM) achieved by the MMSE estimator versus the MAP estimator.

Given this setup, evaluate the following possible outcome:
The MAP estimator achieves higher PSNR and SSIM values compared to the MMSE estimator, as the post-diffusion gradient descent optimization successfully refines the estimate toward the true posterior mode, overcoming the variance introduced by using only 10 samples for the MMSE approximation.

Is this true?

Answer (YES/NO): NO